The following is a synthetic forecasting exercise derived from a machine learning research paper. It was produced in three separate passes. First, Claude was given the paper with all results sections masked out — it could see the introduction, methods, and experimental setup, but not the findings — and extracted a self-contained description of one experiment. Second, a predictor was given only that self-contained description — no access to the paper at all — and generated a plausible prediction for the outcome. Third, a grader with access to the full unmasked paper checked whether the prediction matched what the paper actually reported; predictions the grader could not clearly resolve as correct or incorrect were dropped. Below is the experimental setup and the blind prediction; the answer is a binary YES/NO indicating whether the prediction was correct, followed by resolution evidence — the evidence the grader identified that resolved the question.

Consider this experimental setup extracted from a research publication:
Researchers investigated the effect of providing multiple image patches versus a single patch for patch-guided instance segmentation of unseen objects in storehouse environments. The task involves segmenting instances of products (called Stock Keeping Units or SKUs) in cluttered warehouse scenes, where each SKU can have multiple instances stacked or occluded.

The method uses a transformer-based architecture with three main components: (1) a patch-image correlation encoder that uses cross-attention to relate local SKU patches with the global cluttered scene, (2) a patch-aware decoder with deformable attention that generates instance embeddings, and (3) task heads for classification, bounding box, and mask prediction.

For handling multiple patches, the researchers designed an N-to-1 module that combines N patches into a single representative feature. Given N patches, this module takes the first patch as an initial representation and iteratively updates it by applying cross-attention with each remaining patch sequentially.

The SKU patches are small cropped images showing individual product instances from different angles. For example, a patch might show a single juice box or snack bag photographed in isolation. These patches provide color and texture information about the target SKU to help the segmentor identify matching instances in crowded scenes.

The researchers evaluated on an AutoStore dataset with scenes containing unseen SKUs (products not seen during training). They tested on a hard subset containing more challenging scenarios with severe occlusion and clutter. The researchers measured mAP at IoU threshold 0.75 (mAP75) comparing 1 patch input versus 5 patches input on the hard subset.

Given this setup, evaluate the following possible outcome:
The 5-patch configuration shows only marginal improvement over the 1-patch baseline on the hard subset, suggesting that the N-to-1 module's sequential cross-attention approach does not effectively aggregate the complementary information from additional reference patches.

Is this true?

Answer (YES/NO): NO